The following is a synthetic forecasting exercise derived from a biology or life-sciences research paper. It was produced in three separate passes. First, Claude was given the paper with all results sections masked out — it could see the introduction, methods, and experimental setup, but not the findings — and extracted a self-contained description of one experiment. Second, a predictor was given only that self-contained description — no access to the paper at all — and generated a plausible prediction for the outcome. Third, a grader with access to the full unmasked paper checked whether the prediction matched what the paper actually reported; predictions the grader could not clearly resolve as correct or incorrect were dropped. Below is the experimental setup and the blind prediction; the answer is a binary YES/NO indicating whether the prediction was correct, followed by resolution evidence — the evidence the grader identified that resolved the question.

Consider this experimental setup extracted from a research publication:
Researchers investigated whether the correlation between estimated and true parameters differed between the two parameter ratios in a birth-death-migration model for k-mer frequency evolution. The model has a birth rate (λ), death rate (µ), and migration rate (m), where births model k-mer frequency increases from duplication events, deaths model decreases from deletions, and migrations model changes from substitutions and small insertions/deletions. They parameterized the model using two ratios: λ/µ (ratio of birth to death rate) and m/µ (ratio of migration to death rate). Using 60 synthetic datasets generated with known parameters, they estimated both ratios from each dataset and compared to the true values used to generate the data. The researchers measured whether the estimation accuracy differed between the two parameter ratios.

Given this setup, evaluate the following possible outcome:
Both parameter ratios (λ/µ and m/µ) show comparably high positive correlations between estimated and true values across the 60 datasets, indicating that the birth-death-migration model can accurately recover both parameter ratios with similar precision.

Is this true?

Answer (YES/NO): YES